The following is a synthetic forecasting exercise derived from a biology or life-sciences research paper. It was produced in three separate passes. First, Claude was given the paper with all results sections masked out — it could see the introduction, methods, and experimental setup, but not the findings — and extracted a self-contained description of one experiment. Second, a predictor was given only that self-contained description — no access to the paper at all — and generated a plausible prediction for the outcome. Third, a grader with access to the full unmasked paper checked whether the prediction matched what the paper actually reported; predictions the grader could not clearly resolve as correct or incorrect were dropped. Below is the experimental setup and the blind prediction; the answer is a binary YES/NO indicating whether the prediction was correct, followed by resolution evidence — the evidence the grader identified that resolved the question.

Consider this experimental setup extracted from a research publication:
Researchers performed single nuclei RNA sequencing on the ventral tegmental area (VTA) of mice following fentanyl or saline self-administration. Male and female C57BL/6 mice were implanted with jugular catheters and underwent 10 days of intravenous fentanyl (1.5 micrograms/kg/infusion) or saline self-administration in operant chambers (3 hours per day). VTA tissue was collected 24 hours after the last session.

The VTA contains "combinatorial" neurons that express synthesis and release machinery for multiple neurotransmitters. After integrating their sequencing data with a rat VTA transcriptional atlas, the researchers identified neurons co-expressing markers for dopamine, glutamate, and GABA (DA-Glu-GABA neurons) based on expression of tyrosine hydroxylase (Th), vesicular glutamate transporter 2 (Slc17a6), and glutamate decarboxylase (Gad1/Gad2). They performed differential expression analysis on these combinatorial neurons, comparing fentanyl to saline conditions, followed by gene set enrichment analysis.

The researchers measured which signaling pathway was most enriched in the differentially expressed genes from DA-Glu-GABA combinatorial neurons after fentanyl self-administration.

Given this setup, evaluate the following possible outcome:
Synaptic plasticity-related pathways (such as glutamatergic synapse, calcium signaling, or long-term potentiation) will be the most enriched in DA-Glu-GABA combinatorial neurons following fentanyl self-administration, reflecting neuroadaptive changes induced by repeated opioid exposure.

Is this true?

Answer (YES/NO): NO